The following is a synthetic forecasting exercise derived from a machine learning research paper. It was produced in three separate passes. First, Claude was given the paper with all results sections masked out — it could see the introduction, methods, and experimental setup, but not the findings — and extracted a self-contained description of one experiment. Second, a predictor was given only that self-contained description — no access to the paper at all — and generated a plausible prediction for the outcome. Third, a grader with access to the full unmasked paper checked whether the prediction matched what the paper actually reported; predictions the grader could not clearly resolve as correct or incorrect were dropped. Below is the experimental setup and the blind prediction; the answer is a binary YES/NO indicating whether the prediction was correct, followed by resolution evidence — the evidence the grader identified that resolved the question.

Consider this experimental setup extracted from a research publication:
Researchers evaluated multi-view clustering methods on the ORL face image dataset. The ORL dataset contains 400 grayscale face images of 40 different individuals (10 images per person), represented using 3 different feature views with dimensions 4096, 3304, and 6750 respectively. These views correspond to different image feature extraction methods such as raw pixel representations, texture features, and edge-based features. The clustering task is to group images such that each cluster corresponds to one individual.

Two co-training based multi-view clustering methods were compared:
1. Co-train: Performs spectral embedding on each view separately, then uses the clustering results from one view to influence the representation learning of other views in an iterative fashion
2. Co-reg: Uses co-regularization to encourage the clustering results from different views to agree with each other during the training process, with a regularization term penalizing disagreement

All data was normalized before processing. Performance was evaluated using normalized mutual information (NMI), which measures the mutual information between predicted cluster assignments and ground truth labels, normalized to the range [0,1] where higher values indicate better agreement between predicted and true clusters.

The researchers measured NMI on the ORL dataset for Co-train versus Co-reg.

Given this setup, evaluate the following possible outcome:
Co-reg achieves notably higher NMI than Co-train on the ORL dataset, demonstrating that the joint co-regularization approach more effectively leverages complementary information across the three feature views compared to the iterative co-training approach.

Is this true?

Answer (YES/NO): YES